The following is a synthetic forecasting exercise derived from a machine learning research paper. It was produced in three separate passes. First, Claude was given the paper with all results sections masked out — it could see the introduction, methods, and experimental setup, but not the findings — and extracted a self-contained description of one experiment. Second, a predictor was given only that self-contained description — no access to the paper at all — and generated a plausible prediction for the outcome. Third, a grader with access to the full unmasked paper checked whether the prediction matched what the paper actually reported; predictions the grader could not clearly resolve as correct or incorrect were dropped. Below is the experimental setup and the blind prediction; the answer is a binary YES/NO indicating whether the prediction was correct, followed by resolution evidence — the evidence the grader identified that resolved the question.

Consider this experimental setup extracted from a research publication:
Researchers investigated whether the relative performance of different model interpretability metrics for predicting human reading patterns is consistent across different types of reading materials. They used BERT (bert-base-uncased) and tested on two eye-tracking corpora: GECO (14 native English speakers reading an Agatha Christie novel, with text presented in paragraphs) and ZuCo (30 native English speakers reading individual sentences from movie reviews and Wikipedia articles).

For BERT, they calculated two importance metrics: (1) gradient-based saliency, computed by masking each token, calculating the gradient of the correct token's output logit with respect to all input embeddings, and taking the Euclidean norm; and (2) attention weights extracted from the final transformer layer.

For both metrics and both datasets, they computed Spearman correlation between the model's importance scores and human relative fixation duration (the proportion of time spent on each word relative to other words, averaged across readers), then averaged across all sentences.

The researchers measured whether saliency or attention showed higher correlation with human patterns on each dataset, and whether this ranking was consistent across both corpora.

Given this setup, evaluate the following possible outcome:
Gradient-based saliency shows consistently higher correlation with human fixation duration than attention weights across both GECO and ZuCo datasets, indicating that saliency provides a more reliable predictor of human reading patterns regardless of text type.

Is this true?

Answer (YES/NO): YES